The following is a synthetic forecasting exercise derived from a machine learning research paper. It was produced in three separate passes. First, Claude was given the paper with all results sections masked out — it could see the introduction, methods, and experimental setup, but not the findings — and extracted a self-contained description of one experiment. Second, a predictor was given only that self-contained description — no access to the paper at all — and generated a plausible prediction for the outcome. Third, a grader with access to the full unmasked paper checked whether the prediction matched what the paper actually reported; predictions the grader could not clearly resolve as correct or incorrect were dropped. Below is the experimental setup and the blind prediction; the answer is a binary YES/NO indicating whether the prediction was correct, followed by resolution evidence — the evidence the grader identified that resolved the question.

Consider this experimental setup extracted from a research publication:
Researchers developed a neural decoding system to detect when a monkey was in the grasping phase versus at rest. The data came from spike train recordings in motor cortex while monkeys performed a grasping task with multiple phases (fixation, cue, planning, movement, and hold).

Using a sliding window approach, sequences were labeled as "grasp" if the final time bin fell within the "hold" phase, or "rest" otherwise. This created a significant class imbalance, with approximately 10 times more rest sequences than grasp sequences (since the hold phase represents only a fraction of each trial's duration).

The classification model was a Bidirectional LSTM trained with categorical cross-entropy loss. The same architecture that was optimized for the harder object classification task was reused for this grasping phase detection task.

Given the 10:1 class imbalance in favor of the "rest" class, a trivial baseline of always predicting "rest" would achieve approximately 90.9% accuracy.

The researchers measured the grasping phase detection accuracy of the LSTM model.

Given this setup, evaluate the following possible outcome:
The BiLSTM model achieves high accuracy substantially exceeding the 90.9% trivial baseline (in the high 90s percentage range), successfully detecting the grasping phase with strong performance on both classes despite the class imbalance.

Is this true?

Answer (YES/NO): YES